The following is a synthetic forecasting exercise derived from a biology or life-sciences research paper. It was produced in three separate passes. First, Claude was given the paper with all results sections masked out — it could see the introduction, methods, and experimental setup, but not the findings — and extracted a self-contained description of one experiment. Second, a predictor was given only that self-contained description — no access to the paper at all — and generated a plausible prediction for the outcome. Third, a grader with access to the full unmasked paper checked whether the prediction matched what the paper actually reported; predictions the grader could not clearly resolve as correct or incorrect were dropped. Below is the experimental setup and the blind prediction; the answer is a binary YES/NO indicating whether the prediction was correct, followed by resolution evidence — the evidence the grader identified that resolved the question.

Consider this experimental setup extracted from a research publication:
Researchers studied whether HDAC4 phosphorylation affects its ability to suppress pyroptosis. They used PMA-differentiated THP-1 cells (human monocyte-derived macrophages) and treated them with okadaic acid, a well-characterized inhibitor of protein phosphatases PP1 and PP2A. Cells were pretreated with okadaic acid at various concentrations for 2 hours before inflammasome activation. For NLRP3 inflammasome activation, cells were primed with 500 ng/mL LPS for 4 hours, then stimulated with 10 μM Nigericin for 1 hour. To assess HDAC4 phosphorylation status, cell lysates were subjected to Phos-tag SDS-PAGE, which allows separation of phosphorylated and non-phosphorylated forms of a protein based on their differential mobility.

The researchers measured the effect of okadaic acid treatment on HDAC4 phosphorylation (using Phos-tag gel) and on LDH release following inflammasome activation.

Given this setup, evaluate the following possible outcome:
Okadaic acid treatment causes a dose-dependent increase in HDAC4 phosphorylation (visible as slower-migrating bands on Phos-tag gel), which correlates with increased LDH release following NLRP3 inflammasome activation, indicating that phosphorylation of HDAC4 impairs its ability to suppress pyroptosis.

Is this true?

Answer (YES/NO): NO